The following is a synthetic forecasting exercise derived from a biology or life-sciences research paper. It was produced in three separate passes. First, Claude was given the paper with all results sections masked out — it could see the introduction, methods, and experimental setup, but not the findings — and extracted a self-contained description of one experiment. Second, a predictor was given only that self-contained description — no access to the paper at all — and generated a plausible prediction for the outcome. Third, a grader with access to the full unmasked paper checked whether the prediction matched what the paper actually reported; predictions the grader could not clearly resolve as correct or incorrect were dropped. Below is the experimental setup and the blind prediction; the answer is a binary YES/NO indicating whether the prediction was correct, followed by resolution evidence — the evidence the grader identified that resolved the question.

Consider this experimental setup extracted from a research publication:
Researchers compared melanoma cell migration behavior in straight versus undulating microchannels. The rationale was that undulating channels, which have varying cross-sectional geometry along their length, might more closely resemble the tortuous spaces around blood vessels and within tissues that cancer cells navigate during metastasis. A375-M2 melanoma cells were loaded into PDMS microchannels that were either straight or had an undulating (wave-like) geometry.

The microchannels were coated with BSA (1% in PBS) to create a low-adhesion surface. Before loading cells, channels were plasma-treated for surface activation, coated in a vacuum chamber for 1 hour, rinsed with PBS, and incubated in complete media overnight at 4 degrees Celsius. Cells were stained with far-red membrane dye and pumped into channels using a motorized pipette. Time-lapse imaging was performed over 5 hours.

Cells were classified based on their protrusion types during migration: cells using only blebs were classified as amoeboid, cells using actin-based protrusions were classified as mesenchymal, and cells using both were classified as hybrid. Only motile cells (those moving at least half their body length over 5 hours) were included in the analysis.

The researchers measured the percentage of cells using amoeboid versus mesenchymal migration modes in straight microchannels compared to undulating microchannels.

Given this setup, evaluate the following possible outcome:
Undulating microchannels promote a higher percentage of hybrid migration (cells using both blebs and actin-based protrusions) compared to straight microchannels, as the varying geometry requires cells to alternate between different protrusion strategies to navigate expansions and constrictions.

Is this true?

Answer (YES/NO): NO